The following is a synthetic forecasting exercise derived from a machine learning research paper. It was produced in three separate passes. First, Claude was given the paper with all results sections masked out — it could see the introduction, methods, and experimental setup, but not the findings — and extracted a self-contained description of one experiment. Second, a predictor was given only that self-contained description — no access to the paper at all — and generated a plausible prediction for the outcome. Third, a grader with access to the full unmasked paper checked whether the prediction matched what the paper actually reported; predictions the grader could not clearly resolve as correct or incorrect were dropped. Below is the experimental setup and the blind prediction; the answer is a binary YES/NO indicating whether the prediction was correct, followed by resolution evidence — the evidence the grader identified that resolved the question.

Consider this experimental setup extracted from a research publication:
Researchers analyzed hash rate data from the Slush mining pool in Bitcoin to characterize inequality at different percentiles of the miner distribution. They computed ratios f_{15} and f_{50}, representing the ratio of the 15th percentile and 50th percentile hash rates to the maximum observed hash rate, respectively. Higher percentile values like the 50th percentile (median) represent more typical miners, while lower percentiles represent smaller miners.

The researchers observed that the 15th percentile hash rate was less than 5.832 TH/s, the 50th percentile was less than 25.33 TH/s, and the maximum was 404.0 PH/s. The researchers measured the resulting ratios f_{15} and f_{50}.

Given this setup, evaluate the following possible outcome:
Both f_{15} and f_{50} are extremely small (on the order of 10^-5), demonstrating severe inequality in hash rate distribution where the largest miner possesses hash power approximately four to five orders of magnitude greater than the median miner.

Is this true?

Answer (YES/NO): YES